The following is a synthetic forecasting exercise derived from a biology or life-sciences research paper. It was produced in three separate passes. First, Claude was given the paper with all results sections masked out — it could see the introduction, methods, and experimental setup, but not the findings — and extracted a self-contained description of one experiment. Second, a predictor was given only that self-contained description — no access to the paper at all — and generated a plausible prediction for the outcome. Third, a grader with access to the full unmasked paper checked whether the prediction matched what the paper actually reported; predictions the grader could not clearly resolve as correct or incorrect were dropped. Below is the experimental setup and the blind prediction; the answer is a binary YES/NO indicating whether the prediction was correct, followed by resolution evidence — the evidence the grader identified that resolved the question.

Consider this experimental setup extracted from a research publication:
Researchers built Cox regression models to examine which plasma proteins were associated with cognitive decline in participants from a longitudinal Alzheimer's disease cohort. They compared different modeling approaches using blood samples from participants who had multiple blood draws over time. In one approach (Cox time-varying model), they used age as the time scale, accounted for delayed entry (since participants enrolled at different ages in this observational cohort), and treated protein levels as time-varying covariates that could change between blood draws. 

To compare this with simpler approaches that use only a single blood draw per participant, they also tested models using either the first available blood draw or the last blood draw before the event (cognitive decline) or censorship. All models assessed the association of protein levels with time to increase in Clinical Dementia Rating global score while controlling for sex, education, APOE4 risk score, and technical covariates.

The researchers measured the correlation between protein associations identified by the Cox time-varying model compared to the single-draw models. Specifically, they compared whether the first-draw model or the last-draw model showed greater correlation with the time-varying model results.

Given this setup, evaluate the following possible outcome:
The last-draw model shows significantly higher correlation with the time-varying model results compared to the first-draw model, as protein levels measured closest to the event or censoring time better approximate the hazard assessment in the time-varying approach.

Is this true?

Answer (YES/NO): YES